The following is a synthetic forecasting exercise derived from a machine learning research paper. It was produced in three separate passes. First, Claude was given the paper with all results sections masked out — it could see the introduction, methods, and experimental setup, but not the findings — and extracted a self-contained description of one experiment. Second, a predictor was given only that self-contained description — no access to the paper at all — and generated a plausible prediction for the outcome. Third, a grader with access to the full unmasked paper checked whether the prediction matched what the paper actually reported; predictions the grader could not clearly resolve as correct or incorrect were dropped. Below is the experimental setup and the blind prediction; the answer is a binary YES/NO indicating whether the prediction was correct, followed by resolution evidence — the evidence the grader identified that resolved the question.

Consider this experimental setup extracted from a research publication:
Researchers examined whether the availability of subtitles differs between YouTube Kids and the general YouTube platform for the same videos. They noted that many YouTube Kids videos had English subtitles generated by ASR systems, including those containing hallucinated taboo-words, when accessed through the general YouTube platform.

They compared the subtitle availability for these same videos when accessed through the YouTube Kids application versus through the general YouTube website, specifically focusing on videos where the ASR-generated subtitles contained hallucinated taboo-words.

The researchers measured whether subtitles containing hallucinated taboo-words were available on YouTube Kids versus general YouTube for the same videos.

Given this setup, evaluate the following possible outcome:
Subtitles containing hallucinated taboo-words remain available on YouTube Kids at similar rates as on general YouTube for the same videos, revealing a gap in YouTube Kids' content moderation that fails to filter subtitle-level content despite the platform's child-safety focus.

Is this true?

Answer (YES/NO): NO